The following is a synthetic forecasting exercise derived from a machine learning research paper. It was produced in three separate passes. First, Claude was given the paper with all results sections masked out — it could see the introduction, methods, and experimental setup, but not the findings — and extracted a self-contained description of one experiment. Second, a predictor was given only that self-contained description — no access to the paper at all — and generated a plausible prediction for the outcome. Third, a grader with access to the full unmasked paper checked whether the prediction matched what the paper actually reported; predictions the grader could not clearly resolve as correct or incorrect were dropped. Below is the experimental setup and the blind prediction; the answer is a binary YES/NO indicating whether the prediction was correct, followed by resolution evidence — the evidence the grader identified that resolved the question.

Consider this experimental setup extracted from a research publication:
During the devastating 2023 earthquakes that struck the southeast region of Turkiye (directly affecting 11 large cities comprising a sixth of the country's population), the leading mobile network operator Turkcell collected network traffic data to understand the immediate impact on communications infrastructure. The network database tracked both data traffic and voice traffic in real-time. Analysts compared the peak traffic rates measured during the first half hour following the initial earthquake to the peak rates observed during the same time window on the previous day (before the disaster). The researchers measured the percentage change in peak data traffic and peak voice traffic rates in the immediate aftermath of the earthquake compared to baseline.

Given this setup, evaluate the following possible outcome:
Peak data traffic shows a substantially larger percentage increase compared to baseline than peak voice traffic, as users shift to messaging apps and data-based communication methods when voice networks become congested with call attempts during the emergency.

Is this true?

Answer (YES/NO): NO